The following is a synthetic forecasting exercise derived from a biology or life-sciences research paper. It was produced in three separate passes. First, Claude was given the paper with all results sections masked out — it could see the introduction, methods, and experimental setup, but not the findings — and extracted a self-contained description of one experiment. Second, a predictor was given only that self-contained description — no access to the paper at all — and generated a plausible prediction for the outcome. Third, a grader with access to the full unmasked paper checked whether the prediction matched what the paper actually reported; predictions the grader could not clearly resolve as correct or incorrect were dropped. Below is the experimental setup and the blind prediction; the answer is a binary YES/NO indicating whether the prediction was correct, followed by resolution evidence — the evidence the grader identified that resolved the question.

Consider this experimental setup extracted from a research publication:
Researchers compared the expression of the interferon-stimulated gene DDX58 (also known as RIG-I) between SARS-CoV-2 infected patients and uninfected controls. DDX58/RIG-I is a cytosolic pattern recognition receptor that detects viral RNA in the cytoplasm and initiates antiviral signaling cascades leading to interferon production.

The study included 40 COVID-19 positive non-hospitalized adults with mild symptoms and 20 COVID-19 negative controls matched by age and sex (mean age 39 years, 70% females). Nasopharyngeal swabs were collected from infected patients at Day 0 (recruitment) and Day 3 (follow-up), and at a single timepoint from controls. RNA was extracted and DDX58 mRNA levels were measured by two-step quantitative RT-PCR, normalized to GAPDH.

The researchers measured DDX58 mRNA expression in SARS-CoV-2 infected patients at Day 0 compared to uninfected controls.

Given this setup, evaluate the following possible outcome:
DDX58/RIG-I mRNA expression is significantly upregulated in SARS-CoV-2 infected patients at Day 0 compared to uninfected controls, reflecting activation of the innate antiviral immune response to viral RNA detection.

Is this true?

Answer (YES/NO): YES